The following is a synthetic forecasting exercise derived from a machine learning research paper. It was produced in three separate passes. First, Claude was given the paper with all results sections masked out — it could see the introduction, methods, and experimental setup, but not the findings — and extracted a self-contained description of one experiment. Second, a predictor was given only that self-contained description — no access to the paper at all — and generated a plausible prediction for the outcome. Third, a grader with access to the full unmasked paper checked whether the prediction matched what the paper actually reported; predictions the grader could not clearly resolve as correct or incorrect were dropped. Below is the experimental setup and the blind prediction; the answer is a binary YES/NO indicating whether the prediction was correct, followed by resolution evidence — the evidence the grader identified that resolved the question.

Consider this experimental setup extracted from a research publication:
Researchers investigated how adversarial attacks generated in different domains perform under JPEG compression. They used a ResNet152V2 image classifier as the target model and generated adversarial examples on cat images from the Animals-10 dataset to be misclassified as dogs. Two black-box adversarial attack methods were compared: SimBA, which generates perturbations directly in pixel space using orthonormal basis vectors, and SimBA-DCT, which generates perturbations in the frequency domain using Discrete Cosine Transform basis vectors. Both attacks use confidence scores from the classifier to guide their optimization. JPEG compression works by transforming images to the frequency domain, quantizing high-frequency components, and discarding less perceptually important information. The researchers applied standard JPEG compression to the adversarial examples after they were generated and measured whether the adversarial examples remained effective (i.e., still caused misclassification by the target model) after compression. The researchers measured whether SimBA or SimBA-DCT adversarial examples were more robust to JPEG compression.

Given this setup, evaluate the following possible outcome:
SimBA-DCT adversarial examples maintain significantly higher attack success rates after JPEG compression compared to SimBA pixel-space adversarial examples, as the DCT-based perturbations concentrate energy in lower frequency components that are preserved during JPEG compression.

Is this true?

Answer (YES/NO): NO